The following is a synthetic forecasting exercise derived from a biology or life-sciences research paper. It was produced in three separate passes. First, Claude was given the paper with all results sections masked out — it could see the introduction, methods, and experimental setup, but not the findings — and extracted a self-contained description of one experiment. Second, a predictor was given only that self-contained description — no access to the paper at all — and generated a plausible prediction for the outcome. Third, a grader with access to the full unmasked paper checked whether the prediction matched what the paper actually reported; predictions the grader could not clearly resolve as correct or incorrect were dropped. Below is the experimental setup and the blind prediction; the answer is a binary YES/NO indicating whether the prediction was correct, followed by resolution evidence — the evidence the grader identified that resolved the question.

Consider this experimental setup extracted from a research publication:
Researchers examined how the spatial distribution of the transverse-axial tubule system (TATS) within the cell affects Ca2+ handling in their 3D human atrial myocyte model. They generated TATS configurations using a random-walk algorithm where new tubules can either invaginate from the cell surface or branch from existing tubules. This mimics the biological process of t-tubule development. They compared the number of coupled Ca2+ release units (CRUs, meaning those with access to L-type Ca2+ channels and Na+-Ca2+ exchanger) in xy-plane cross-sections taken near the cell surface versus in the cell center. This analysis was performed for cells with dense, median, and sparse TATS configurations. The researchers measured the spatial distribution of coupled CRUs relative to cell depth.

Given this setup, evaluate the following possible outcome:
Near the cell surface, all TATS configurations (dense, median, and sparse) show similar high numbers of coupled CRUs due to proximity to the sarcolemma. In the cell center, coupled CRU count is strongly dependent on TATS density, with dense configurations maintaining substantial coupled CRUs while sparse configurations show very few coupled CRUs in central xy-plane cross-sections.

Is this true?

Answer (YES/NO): NO